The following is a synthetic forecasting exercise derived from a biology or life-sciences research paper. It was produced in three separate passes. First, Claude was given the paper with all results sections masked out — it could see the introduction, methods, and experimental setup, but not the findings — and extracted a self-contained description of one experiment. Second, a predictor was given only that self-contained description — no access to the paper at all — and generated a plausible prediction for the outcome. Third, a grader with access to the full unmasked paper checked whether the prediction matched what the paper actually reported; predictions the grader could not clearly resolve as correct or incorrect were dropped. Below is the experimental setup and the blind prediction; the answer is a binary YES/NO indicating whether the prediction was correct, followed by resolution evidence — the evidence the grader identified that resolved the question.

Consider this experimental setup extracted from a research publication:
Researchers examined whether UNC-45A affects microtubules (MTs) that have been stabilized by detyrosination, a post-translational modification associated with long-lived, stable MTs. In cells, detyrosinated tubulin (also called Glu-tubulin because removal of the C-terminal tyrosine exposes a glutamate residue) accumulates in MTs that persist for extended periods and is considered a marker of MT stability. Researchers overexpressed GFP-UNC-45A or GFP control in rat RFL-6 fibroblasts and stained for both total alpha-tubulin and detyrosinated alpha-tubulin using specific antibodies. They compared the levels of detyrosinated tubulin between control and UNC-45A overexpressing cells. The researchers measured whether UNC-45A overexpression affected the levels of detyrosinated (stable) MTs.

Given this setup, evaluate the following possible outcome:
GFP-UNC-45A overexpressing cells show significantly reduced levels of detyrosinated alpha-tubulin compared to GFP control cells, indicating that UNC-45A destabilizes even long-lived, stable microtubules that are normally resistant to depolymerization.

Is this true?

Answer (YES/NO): YES